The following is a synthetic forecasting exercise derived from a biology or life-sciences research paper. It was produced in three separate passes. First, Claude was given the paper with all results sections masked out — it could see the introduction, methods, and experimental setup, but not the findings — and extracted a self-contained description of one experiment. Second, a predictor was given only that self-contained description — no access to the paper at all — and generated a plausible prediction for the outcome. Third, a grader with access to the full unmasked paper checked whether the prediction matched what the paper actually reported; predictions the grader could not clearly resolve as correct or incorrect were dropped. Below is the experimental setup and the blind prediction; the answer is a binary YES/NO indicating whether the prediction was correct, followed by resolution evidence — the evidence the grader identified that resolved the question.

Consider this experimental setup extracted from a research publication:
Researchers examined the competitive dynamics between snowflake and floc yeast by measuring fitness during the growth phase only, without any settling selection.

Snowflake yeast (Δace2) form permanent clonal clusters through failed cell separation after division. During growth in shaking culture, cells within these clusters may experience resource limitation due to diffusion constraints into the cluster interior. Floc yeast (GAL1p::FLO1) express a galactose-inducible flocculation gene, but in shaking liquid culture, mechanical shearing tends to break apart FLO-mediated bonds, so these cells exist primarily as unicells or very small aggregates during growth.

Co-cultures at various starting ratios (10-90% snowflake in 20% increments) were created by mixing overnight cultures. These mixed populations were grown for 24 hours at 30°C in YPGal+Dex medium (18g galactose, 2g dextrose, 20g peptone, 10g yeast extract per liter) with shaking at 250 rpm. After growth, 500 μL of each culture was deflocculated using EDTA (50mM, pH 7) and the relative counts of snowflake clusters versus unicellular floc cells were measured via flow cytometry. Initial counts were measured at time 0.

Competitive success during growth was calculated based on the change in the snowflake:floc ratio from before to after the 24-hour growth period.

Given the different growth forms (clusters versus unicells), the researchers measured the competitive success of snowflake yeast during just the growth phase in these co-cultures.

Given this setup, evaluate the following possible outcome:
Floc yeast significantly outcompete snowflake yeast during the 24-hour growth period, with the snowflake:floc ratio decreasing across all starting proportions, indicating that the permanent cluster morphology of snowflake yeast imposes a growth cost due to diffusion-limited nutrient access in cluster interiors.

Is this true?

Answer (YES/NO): YES